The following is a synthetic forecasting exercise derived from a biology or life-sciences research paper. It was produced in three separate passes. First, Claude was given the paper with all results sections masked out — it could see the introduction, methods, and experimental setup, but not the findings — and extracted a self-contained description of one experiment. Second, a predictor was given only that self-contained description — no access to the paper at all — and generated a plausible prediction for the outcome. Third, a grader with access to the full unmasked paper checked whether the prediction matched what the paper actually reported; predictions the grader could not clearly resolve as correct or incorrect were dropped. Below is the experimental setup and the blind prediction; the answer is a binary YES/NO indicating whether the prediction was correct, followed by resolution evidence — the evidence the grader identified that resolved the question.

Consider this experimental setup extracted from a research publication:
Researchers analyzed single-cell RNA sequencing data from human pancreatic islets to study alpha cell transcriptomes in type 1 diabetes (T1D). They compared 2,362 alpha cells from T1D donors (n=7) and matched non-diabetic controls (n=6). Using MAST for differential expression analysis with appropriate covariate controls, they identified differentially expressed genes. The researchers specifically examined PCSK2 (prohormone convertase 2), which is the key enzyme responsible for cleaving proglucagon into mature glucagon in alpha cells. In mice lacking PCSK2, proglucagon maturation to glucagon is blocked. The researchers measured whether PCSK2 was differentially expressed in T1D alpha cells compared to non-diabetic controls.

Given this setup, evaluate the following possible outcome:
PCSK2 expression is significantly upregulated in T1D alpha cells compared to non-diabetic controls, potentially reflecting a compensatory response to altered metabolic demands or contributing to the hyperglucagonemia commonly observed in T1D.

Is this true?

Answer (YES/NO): NO